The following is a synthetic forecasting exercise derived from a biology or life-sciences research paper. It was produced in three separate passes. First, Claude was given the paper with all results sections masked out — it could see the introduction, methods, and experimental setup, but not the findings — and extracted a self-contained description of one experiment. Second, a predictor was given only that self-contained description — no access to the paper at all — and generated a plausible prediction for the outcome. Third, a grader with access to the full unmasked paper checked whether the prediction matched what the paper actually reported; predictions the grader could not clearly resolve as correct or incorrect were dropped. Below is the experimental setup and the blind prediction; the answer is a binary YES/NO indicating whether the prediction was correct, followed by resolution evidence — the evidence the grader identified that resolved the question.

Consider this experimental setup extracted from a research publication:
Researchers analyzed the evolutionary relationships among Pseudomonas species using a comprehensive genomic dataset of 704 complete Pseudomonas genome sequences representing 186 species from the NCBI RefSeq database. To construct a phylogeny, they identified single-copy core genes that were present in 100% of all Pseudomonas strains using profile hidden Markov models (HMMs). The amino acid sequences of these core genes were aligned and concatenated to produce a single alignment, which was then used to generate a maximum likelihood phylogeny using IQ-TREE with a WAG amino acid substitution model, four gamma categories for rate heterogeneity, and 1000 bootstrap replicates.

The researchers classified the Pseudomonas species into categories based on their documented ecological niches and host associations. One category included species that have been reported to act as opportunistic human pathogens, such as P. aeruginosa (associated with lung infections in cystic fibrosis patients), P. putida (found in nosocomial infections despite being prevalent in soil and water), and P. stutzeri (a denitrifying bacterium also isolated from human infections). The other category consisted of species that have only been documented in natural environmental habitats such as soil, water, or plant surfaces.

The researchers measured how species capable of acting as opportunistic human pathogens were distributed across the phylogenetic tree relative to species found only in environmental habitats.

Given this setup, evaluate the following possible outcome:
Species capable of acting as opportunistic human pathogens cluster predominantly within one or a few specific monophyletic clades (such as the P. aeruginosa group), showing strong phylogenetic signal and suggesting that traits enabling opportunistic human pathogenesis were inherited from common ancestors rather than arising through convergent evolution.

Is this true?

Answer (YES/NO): YES